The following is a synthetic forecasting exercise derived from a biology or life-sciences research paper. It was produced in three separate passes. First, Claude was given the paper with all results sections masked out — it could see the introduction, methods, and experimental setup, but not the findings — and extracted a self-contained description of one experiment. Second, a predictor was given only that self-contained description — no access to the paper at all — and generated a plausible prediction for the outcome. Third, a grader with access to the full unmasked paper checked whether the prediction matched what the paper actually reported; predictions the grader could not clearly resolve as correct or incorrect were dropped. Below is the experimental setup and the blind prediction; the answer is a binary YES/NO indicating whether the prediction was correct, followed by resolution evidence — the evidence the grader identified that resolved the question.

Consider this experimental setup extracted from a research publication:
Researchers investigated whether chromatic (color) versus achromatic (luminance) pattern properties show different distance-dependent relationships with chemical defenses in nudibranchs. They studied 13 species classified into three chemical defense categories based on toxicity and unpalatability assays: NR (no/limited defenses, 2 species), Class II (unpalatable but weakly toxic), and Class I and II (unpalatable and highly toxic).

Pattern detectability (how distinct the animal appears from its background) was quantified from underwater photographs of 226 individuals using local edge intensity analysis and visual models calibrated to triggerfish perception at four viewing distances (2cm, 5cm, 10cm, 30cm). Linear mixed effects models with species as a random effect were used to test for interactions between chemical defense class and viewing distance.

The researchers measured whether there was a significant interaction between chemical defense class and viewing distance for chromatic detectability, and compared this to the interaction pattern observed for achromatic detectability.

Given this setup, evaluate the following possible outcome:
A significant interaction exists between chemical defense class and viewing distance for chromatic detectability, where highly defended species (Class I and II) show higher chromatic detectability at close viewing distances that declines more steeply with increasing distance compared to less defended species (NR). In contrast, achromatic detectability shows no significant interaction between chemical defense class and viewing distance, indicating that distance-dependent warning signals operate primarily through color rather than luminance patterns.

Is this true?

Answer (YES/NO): NO